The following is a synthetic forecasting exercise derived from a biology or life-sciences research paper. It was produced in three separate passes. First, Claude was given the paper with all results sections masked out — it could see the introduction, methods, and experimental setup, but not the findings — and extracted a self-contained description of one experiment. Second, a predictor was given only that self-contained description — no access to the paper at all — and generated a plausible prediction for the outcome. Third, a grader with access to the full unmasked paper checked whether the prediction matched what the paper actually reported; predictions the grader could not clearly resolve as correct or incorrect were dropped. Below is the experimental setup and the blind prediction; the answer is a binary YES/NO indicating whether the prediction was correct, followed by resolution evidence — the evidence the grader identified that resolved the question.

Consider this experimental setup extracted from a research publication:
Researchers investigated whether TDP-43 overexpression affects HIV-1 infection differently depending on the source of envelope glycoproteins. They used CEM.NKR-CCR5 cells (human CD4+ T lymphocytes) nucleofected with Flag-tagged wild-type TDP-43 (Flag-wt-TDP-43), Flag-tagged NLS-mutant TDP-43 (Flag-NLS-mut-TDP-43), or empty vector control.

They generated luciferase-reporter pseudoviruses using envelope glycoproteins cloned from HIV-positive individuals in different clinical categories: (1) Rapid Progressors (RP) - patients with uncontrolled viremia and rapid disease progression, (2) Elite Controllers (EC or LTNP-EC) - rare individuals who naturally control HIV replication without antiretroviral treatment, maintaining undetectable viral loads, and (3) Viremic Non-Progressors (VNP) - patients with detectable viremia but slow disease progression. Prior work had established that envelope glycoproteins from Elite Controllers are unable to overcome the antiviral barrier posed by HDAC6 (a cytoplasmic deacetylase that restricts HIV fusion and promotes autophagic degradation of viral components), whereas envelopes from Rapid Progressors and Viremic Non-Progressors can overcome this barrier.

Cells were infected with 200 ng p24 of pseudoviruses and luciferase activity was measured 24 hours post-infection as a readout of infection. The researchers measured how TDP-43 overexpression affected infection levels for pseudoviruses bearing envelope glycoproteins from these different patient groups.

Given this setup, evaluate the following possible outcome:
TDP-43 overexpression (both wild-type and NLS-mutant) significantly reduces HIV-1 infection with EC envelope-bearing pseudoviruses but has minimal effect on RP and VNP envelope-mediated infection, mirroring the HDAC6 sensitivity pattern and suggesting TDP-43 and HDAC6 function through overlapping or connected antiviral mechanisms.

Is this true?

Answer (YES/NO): NO